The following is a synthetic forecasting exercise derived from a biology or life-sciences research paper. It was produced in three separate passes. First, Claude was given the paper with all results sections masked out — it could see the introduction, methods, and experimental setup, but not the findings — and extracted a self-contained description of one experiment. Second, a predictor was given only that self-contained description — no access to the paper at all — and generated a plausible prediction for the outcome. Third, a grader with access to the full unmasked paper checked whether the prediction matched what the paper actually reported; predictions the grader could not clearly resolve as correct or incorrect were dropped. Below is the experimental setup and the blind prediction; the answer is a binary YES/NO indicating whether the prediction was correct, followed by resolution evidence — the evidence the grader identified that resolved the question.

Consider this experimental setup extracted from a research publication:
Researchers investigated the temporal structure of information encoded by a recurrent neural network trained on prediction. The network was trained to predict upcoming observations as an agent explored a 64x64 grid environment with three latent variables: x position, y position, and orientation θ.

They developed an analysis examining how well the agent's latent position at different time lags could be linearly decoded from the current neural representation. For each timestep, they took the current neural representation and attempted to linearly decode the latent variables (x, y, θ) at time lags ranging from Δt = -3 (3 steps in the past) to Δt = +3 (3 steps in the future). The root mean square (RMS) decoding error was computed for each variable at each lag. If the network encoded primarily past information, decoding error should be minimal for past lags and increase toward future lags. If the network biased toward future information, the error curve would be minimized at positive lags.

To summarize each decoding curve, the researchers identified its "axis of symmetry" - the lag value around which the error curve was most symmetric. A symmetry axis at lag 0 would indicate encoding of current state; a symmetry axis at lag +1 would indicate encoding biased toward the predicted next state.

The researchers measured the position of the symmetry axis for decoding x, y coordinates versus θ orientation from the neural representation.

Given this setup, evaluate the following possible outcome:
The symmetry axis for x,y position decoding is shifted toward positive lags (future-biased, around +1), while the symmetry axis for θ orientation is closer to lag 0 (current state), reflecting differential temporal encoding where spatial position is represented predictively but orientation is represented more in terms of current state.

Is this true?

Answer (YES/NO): NO